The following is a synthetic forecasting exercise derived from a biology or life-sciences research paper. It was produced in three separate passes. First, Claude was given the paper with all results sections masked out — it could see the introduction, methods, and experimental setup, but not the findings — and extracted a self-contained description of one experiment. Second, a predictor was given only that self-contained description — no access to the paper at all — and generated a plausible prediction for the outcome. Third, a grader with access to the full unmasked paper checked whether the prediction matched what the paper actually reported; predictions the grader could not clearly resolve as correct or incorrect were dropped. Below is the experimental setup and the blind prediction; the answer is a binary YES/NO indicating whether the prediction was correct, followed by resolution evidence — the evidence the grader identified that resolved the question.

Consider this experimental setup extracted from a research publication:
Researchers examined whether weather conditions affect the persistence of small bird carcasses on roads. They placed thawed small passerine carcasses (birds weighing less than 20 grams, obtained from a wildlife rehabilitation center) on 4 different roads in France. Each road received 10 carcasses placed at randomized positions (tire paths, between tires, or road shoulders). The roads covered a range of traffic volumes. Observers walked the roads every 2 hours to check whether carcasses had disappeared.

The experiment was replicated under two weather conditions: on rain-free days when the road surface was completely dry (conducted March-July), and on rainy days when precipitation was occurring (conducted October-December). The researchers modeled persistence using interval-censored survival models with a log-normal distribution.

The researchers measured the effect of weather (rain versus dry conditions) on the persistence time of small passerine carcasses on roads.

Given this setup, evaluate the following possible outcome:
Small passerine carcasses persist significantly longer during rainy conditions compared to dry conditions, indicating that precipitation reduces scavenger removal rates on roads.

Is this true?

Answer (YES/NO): NO